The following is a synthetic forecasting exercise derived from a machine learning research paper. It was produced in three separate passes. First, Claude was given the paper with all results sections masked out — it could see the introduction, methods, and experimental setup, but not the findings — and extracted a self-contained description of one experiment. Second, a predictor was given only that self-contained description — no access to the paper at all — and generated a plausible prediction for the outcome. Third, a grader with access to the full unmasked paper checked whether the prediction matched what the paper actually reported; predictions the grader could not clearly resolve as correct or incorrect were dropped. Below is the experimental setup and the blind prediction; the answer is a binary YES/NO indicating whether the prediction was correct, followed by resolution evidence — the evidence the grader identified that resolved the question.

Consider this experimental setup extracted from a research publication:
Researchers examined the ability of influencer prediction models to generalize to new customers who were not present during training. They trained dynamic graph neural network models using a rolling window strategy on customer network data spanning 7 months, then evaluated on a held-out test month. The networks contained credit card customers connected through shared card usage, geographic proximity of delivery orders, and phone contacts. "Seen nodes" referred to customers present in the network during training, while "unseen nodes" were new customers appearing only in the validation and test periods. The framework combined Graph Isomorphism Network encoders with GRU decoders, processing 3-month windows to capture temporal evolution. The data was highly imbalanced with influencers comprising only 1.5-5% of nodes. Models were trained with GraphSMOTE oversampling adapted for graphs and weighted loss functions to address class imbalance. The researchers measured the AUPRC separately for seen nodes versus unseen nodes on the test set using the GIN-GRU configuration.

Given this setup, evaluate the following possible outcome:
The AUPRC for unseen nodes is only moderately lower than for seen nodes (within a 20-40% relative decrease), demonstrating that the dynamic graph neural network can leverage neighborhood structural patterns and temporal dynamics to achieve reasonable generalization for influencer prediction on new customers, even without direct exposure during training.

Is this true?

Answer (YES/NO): NO